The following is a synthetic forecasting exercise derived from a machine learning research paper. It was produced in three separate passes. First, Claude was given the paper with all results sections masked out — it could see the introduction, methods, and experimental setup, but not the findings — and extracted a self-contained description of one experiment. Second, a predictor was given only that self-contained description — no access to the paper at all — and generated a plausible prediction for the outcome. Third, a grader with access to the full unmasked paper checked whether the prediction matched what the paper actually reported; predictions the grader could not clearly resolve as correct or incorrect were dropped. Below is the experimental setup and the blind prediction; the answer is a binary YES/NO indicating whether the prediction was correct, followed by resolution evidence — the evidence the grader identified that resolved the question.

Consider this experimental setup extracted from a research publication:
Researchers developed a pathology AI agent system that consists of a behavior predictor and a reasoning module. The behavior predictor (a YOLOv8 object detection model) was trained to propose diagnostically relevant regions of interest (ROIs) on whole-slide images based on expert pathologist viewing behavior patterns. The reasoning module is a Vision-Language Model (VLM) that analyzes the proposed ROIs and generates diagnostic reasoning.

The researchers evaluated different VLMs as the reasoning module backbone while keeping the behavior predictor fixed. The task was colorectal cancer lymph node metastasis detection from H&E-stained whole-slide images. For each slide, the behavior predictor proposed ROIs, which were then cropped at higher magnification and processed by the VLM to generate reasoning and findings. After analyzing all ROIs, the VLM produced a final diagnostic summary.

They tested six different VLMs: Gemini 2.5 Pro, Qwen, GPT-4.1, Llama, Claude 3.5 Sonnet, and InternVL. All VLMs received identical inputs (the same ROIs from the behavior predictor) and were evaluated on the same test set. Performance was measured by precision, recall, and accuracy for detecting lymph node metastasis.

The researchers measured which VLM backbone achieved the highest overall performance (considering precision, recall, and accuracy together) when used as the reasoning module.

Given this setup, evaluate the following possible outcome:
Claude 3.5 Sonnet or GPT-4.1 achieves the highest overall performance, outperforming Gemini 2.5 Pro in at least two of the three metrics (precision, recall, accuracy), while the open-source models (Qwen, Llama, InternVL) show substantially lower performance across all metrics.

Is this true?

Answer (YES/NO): NO